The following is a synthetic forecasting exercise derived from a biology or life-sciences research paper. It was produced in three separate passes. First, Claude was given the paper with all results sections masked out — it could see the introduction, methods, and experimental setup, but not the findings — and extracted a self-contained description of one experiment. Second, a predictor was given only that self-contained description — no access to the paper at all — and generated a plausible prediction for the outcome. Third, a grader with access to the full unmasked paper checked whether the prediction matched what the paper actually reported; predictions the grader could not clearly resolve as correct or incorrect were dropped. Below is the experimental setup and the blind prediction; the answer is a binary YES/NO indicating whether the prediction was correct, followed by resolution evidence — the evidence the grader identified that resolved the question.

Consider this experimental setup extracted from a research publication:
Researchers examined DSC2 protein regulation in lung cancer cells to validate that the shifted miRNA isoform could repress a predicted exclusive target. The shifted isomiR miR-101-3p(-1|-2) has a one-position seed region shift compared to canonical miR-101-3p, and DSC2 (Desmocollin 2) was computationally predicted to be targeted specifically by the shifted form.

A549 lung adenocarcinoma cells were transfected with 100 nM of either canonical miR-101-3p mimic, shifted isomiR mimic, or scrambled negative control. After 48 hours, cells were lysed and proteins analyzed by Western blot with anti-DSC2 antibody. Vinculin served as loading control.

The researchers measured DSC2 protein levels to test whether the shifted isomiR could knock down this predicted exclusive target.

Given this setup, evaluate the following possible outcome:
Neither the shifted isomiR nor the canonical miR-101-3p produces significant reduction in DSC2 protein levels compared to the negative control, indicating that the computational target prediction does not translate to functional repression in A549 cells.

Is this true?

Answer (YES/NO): NO